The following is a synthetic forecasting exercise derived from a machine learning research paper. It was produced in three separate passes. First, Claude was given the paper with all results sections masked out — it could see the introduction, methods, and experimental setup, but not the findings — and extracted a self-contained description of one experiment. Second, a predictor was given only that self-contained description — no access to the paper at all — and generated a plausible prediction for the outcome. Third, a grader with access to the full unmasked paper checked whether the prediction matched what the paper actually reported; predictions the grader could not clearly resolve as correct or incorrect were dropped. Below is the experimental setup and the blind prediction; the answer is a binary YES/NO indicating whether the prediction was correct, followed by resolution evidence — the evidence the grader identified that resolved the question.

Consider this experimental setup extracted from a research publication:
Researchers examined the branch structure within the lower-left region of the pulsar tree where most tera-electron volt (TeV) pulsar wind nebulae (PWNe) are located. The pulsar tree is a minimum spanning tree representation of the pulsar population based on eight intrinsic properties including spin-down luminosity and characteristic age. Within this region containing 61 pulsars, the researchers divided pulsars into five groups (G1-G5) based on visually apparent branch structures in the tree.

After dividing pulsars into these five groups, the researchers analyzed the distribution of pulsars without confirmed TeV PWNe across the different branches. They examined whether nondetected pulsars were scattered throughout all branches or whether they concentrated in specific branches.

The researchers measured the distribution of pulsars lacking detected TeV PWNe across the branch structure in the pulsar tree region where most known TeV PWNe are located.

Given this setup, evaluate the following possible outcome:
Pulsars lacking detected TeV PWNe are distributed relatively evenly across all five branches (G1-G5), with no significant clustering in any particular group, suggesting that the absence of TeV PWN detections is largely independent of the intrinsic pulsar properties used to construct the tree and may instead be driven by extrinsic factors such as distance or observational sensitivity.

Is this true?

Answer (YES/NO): NO